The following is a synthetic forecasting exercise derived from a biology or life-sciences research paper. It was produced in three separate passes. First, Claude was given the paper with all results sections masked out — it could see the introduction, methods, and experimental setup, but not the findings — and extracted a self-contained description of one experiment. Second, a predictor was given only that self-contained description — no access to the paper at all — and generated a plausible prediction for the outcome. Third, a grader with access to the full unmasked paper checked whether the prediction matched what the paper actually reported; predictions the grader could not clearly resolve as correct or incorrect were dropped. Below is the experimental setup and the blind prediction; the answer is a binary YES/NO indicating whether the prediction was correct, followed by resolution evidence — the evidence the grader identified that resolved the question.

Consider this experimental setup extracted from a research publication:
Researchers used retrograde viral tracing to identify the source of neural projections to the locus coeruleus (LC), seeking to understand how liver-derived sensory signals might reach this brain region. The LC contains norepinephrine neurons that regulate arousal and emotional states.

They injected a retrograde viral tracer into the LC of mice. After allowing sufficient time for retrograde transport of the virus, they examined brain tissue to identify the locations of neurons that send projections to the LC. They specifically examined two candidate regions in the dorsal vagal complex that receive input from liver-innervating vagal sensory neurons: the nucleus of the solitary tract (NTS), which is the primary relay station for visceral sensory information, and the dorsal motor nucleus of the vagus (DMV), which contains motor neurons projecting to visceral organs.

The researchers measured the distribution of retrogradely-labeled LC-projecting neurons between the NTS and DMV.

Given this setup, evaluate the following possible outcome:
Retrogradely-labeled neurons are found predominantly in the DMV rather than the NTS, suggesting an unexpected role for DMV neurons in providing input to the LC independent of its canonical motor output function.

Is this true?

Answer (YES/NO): NO